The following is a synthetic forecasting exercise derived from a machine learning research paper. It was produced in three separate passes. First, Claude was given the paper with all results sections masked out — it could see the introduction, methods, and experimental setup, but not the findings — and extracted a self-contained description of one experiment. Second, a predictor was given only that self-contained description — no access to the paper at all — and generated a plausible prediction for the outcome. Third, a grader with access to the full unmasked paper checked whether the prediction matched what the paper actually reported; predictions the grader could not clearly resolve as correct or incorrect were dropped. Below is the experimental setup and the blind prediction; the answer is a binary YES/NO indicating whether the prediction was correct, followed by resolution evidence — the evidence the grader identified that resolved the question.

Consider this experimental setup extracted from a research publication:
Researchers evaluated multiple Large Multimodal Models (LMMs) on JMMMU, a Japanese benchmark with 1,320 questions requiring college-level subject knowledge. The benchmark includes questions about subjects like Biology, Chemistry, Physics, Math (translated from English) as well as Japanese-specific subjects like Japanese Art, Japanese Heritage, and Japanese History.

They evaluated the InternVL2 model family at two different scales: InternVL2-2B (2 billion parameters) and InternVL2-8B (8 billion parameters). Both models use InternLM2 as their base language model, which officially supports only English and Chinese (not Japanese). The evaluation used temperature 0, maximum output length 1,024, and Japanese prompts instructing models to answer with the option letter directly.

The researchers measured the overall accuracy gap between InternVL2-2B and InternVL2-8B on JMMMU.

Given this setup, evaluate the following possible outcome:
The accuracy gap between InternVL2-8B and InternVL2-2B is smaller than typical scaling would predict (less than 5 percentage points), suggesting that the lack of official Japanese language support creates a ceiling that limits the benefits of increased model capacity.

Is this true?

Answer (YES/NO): NO